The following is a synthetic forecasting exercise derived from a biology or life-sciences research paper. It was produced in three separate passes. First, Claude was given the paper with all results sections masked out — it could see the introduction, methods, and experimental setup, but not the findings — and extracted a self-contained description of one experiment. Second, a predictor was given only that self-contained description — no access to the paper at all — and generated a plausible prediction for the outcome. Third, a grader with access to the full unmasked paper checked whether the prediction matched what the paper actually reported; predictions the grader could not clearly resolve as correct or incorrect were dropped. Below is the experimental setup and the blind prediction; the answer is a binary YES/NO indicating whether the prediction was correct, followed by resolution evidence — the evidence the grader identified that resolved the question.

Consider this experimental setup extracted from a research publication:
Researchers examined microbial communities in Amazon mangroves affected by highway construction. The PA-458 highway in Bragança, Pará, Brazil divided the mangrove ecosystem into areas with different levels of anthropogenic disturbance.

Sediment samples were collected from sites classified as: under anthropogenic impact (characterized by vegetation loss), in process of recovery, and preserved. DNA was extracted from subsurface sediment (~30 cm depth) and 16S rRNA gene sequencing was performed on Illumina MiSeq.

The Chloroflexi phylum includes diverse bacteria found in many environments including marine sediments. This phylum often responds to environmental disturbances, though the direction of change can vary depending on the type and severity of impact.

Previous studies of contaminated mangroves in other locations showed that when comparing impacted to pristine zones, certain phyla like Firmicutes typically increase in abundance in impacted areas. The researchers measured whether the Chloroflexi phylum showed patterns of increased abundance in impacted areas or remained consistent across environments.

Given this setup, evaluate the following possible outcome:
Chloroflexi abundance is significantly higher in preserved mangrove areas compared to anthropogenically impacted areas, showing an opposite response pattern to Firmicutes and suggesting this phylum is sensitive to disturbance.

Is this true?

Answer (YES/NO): NO